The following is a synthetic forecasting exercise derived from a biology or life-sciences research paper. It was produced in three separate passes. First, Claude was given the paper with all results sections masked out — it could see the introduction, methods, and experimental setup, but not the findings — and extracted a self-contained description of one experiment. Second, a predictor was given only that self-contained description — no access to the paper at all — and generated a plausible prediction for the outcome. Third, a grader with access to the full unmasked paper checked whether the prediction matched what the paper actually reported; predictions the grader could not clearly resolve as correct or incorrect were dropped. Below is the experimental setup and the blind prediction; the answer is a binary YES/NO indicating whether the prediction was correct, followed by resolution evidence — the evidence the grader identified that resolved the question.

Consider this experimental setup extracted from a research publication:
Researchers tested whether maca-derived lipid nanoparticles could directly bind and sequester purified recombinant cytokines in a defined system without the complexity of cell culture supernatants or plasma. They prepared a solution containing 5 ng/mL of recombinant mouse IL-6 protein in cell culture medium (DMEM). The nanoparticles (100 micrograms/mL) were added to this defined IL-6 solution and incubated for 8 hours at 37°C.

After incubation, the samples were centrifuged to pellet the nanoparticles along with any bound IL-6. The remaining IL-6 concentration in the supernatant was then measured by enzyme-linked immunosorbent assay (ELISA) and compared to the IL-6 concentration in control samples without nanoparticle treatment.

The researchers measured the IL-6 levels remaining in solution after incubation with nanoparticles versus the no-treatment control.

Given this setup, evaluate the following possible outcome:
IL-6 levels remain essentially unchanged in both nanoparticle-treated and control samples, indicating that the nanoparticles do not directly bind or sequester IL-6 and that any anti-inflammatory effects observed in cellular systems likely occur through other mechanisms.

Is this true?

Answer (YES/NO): NO